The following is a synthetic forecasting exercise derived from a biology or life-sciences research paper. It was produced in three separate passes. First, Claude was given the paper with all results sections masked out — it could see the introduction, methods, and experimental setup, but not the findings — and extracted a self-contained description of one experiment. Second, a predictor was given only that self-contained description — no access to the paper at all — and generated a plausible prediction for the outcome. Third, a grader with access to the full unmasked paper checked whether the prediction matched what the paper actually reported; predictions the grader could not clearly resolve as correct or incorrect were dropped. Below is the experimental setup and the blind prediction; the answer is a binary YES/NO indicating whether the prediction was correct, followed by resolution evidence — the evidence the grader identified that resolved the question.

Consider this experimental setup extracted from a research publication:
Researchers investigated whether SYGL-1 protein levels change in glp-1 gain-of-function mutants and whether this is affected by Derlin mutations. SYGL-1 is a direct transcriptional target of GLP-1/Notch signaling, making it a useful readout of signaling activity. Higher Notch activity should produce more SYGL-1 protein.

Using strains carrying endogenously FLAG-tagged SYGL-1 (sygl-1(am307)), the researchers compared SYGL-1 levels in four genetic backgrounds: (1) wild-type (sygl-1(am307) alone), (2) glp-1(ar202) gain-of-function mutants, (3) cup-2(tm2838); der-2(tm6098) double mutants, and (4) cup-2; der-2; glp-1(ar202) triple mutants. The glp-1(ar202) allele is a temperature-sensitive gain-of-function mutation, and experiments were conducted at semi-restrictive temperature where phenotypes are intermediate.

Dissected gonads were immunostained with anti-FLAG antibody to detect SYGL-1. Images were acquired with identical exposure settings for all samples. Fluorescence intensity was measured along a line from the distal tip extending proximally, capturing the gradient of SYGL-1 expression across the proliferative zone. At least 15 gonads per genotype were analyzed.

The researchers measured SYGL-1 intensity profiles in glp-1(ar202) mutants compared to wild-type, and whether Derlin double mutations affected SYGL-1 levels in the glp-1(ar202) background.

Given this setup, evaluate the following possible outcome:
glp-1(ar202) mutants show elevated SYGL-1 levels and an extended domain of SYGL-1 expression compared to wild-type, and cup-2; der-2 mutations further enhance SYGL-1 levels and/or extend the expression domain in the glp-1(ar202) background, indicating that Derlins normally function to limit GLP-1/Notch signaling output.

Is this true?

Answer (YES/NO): NO